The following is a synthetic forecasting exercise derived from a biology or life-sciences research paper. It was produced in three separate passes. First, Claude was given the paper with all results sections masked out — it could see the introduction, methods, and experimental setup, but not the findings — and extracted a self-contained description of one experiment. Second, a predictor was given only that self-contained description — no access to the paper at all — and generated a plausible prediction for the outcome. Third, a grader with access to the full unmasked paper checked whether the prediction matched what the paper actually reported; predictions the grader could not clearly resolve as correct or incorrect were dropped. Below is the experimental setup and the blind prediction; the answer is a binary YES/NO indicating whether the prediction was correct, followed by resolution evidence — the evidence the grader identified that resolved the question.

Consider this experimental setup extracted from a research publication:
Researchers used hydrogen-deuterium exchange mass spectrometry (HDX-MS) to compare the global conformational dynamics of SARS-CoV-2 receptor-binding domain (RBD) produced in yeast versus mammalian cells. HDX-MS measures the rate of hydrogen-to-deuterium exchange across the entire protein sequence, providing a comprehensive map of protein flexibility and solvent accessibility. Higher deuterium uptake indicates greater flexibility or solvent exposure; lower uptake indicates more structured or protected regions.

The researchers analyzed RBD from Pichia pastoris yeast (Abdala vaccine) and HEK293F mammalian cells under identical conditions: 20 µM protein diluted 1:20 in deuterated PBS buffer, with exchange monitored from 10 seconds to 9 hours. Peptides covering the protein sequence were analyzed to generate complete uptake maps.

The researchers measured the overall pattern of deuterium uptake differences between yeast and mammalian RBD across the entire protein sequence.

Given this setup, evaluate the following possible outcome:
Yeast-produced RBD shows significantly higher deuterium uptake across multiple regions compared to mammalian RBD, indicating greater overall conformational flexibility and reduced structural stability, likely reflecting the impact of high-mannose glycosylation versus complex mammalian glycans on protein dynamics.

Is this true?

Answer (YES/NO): NO